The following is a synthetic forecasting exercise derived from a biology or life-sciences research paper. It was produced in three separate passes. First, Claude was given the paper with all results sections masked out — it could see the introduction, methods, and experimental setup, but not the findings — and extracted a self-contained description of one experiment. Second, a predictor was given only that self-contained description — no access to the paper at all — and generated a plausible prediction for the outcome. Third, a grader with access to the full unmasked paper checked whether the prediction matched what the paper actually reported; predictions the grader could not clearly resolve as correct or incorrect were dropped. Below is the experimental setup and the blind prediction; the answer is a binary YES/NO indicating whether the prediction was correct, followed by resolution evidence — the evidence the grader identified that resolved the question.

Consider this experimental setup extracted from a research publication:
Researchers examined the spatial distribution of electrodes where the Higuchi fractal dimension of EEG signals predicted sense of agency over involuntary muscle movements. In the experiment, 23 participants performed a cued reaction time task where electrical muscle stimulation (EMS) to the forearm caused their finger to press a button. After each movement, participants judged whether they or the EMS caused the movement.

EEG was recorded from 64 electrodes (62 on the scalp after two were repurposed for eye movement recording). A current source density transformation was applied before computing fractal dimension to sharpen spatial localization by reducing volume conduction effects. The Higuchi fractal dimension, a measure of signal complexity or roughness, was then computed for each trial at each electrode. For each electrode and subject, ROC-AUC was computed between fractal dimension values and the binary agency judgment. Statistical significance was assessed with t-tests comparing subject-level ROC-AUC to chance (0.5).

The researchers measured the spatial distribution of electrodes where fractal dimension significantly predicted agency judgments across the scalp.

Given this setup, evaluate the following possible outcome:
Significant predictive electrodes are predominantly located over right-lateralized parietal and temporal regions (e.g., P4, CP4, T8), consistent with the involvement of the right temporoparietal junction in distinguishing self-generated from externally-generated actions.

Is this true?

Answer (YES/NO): NO